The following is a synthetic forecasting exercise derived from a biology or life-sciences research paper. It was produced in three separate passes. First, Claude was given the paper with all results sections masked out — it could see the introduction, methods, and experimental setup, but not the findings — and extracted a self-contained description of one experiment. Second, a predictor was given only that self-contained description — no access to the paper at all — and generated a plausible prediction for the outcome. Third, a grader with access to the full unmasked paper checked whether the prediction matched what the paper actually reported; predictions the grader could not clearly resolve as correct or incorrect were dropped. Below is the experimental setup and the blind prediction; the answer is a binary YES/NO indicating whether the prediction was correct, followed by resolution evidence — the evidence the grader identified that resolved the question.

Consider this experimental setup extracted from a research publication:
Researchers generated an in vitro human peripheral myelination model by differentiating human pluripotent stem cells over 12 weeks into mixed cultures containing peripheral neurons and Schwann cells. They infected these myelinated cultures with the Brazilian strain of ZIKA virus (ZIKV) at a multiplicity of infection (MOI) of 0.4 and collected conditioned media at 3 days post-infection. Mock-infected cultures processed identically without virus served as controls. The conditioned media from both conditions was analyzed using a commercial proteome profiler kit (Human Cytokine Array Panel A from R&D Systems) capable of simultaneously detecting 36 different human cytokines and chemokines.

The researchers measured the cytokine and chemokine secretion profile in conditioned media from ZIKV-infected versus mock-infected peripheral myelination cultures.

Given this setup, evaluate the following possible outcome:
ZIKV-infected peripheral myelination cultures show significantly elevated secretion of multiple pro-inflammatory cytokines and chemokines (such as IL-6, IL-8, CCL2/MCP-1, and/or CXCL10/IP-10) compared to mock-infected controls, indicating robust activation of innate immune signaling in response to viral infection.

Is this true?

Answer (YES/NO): YES